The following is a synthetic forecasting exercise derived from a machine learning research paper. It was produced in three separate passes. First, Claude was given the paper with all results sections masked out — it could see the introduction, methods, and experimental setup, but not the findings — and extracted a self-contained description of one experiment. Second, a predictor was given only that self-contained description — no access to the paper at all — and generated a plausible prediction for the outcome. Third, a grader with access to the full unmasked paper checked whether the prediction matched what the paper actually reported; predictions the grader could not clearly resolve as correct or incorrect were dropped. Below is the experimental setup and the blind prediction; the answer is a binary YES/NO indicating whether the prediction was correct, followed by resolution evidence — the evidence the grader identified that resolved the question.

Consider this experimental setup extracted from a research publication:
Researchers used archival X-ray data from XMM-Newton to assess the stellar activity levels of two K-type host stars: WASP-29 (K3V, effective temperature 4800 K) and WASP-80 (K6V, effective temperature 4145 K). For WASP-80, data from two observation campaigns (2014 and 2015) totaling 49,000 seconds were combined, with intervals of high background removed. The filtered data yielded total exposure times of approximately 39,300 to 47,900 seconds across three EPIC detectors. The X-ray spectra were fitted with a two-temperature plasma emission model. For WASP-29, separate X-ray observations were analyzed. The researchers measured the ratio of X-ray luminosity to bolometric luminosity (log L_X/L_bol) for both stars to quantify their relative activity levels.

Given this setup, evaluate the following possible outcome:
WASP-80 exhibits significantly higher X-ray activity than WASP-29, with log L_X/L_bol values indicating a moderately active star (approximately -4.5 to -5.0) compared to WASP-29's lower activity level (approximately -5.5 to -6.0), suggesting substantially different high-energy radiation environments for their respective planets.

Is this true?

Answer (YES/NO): NO